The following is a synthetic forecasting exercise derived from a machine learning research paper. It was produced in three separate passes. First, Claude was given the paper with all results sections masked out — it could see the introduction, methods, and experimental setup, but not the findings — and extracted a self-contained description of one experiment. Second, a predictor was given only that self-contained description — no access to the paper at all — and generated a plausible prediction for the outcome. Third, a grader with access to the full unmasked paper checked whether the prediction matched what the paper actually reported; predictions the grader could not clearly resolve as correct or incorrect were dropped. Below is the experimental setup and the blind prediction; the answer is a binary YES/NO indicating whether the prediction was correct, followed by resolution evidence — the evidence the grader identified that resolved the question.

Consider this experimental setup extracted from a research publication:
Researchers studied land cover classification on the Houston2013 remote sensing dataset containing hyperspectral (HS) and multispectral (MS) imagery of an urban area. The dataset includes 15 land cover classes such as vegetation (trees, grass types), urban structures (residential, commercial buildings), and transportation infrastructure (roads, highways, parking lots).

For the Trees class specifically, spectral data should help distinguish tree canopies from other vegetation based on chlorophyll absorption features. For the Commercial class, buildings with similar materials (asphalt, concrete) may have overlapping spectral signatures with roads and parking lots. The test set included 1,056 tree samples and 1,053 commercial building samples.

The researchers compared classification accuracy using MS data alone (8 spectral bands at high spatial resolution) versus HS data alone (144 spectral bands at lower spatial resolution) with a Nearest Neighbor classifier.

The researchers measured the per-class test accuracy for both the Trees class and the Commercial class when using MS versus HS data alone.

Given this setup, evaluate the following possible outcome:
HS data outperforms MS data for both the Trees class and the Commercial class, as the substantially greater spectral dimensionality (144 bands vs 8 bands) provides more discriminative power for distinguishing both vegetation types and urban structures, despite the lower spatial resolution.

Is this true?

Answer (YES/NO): NO